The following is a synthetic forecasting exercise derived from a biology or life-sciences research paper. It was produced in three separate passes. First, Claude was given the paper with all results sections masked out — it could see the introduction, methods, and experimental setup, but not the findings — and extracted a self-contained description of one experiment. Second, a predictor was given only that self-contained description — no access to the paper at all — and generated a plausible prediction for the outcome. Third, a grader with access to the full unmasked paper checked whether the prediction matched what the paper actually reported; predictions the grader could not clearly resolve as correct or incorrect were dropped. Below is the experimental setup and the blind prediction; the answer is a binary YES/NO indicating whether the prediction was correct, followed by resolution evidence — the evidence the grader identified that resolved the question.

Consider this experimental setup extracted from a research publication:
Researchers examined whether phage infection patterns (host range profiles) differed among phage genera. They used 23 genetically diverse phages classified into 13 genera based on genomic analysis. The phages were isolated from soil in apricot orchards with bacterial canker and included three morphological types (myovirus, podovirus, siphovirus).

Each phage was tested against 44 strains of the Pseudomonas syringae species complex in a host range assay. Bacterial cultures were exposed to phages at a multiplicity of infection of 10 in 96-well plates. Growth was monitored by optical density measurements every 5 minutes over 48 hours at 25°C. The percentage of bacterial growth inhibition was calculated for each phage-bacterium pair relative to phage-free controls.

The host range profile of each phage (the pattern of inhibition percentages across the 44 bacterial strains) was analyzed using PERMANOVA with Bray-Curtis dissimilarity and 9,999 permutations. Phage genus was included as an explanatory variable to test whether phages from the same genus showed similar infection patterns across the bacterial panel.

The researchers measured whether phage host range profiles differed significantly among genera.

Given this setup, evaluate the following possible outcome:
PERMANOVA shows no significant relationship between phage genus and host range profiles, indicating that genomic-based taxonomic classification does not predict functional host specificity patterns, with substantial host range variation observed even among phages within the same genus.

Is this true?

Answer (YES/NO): NO